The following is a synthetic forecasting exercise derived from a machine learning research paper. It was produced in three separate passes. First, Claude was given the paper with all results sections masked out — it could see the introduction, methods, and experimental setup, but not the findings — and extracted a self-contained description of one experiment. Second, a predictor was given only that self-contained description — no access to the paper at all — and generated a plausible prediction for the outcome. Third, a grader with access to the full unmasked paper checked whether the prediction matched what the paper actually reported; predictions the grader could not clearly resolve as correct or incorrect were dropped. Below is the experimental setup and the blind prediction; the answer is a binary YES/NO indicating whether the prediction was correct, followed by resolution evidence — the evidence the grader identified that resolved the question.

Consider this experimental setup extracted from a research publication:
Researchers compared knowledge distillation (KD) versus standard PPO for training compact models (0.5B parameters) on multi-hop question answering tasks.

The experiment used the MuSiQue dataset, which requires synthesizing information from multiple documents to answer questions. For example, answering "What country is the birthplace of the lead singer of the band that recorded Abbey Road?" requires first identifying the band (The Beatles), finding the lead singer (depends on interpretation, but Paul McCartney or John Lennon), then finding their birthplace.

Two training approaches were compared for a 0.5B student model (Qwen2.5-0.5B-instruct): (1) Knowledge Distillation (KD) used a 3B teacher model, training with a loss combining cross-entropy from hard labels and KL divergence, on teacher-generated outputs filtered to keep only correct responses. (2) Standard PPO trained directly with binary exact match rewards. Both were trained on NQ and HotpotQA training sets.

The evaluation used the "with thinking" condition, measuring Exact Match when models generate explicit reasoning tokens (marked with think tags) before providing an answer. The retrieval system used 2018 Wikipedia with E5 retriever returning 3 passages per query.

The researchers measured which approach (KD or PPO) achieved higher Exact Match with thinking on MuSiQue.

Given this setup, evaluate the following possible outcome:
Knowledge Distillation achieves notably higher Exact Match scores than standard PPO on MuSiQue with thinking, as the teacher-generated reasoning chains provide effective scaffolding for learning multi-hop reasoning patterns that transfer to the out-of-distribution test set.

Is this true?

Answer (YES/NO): NO